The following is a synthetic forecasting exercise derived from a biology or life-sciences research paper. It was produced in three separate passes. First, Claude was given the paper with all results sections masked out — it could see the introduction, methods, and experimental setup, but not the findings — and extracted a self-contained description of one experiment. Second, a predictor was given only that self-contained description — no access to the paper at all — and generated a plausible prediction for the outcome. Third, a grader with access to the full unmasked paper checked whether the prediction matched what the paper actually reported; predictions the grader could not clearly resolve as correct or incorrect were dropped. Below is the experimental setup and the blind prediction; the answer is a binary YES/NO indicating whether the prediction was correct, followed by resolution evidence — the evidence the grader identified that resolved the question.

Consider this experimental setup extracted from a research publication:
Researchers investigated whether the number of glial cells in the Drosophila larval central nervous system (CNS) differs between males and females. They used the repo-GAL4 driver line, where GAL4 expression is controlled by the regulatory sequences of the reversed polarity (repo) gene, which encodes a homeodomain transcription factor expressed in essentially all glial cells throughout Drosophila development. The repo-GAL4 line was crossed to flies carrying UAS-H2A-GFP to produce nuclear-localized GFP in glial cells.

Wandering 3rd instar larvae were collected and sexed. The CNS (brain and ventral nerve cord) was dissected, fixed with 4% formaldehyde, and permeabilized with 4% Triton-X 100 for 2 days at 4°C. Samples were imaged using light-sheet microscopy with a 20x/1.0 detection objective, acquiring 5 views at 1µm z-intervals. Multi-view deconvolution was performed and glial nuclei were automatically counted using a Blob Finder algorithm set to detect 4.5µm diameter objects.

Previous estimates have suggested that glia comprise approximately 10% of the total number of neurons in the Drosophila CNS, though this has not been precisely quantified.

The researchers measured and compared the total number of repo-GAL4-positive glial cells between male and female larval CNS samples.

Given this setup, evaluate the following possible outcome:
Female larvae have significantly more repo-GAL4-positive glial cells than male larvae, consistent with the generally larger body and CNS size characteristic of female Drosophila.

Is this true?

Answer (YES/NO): NO